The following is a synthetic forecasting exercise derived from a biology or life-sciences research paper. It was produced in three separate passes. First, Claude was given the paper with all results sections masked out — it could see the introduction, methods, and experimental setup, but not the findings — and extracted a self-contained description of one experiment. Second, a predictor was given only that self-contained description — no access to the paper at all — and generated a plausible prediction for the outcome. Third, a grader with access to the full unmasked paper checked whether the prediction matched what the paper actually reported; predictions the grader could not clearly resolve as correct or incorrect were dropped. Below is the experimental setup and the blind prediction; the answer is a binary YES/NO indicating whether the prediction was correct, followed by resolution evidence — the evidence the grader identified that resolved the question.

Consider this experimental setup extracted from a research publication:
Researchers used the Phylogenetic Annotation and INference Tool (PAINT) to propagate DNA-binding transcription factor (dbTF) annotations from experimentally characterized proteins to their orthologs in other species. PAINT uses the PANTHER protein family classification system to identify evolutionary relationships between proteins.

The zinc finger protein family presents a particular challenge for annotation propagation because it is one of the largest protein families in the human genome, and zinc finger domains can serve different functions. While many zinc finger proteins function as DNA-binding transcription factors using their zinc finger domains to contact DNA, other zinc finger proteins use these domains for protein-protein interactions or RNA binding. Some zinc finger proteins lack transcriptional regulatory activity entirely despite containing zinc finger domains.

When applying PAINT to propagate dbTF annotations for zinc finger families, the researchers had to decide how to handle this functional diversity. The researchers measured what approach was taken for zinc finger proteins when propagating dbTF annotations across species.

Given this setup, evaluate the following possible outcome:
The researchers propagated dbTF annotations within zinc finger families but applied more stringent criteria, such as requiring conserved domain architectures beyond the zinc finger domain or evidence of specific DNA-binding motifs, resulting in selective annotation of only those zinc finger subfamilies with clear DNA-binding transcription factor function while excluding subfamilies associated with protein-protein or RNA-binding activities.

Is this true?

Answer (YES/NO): NO